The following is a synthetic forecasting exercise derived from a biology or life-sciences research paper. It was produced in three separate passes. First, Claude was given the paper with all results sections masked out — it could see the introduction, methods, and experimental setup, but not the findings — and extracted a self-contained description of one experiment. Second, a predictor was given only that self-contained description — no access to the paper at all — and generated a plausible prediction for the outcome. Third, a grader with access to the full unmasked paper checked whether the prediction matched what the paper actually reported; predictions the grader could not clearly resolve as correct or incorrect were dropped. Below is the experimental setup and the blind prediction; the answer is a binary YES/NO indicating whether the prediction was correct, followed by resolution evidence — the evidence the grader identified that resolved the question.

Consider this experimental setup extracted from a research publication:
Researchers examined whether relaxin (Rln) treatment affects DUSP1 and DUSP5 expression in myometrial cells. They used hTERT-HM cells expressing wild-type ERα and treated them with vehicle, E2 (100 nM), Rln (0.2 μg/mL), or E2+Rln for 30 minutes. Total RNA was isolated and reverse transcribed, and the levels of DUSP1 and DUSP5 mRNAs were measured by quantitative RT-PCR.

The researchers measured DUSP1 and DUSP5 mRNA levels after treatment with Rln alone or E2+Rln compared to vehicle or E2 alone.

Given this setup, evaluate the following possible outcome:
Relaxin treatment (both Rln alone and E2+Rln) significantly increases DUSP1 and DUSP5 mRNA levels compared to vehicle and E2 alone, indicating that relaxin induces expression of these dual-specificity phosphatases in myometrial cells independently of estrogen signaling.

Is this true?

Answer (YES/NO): NO